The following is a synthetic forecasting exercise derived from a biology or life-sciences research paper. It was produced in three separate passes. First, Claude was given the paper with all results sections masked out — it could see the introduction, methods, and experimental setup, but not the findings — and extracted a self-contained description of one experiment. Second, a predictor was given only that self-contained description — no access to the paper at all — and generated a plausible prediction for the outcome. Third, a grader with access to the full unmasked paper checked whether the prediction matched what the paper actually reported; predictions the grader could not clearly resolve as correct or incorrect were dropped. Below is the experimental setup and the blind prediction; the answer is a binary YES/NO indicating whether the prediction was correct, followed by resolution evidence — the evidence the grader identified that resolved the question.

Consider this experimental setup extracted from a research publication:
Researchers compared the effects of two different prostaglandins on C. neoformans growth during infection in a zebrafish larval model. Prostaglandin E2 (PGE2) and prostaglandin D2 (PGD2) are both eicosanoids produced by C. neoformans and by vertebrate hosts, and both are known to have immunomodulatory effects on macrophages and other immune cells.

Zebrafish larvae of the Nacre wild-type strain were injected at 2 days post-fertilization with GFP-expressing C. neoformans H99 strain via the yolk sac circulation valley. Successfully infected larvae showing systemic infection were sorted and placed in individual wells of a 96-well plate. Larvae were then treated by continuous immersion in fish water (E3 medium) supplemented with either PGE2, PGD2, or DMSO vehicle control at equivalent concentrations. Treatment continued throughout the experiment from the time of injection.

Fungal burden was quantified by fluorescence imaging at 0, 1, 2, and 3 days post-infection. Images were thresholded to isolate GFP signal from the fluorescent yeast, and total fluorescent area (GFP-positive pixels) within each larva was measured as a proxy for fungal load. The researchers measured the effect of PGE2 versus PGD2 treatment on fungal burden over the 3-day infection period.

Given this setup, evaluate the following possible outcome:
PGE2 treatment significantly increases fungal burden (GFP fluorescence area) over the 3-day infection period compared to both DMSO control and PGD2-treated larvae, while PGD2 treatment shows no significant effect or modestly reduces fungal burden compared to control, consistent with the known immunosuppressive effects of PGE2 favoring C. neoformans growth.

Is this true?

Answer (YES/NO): YES